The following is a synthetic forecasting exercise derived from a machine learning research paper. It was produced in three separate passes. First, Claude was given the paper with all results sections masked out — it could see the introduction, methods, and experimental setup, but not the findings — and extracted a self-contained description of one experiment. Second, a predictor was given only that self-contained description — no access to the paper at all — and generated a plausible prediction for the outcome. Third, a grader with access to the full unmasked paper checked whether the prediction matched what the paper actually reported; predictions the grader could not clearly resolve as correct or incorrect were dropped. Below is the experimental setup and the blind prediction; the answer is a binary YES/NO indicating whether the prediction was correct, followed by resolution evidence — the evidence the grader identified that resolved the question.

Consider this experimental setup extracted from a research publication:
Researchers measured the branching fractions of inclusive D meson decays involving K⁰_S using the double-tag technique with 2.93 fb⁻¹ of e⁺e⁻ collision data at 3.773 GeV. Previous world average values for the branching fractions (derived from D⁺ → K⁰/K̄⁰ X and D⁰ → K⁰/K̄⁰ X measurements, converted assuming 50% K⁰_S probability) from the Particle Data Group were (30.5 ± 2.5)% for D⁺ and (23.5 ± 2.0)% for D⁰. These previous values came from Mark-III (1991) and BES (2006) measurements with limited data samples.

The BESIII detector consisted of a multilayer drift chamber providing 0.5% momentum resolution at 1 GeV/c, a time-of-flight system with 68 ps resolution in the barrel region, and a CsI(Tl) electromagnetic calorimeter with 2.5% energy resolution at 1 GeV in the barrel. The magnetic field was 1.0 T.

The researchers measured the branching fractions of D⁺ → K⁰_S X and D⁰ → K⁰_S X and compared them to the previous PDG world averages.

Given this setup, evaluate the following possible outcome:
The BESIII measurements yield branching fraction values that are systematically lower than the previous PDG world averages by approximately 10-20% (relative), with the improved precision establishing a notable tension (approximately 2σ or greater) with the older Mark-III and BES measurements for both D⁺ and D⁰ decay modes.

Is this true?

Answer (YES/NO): NO